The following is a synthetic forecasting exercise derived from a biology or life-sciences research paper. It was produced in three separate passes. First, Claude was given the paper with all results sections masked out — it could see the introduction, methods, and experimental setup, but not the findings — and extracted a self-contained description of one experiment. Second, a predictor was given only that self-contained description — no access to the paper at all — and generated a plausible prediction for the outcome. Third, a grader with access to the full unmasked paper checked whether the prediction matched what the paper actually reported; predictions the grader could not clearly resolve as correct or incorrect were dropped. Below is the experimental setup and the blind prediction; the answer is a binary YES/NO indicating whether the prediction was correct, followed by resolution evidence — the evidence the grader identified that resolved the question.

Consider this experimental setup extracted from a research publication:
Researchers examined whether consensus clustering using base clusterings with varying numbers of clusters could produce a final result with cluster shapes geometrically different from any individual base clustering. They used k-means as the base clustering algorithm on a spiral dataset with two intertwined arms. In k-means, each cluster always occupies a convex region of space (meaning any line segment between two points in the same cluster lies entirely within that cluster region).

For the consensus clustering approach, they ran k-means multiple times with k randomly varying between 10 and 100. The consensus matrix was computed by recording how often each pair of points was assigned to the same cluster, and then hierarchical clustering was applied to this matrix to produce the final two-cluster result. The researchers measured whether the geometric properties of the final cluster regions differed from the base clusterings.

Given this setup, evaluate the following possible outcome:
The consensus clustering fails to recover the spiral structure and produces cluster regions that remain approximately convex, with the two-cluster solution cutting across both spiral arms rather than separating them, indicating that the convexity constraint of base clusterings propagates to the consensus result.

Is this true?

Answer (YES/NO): NO